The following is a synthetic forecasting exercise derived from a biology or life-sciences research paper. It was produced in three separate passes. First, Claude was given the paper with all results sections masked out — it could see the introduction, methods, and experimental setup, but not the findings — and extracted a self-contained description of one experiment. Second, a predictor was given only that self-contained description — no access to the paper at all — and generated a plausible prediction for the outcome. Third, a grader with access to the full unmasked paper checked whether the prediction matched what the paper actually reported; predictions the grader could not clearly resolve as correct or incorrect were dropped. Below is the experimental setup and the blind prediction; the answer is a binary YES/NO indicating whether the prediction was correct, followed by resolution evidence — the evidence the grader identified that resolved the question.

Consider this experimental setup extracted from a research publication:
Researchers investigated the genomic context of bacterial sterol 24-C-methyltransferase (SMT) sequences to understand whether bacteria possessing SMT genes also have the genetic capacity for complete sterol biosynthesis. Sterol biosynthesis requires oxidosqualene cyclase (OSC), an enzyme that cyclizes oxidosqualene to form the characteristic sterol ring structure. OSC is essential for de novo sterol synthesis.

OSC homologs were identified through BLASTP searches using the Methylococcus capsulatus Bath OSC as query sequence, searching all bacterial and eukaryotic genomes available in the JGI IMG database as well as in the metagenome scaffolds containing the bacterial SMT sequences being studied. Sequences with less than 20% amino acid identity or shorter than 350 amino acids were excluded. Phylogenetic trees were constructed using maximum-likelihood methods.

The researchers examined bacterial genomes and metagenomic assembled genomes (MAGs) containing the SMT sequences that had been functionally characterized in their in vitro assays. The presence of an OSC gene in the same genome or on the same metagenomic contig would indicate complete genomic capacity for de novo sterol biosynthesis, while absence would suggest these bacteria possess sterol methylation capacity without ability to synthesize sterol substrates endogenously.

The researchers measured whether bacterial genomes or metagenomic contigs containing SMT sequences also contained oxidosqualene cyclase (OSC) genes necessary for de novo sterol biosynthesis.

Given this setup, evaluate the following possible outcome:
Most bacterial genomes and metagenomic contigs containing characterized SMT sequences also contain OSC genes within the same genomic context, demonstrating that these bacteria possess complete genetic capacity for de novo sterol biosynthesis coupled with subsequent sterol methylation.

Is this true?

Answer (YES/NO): NO